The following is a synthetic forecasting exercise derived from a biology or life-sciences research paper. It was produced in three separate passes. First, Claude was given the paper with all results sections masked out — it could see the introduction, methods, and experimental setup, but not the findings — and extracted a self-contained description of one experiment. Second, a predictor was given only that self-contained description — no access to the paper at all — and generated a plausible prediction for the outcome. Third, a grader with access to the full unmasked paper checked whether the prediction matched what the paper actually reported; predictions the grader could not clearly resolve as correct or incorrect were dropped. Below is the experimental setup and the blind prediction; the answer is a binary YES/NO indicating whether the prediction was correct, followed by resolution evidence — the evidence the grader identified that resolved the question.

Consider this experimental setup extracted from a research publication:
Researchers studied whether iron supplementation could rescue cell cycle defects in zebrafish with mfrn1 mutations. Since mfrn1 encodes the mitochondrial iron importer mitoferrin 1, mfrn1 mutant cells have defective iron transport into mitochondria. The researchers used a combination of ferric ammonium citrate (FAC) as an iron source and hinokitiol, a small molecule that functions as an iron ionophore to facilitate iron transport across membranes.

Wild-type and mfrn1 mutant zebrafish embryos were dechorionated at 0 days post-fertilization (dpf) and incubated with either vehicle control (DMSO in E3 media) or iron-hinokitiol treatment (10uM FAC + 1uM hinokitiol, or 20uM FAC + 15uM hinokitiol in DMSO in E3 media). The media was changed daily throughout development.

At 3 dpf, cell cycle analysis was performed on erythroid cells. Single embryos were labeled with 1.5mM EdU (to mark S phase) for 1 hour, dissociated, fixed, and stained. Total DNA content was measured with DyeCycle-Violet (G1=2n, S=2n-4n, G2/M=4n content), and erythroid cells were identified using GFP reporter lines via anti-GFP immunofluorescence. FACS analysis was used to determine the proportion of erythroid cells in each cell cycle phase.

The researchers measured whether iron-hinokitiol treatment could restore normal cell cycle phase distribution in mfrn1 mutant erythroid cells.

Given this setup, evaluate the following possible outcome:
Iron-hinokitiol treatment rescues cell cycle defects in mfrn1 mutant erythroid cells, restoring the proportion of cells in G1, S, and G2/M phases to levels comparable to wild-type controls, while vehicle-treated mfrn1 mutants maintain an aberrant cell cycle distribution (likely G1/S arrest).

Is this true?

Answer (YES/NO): NO